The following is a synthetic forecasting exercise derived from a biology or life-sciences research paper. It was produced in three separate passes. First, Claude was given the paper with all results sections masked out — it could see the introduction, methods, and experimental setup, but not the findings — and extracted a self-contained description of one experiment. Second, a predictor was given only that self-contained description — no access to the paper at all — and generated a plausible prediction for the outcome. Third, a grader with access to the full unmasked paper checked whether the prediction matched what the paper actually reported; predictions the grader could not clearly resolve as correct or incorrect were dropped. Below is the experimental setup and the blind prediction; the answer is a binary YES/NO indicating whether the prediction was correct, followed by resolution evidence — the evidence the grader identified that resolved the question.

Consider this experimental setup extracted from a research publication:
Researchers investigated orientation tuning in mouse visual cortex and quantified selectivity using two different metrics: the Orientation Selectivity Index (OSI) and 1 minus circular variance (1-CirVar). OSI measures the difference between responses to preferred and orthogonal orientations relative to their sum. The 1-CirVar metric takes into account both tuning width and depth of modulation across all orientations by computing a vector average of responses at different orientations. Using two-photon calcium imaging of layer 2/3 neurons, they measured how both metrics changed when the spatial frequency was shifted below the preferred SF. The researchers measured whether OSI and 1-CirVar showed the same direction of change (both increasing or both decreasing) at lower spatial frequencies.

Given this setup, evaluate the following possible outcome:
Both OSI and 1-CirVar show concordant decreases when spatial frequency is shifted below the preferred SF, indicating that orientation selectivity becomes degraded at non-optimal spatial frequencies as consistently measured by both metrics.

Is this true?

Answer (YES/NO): YES